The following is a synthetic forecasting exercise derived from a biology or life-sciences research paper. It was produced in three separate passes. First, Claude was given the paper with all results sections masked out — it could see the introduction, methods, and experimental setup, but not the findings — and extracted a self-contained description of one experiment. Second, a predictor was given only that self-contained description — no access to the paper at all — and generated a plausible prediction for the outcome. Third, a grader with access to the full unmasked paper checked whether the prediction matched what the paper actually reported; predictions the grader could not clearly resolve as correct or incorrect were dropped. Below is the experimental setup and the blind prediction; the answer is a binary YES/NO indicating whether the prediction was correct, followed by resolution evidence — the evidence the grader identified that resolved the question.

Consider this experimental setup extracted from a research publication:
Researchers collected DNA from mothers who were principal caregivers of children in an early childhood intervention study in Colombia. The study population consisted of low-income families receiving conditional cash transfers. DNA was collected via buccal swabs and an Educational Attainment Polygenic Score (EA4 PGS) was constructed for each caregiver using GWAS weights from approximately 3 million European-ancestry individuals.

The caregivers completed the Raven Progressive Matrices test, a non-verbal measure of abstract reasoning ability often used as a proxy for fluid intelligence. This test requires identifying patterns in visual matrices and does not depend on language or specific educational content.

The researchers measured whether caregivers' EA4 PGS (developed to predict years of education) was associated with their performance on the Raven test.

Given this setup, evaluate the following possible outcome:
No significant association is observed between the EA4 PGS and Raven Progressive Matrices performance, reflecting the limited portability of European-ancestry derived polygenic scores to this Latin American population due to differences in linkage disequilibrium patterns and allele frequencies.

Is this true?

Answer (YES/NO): NO